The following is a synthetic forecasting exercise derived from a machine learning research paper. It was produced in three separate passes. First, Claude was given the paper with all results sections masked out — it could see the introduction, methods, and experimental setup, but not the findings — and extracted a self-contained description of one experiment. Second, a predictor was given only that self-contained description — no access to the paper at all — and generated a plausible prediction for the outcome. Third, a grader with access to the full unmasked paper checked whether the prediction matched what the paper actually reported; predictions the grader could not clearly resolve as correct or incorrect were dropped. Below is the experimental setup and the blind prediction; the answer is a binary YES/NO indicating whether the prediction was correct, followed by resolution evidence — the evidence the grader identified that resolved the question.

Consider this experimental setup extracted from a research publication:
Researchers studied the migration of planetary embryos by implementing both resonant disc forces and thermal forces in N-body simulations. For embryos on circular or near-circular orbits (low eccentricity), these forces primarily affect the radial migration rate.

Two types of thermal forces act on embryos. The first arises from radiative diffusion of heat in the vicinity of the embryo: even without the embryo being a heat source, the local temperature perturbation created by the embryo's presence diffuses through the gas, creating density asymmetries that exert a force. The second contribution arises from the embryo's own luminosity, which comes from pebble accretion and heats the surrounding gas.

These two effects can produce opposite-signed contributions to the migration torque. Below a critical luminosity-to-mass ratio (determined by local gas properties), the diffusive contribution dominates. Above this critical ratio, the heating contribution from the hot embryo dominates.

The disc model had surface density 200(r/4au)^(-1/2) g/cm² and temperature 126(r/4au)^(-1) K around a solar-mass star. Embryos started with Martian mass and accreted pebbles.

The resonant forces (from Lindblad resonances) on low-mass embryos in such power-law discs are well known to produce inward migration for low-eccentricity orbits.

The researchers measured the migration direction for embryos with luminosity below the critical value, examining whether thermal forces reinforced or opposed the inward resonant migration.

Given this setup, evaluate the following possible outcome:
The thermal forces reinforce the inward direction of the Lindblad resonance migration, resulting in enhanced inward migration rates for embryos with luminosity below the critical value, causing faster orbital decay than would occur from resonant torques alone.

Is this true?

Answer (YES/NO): YES